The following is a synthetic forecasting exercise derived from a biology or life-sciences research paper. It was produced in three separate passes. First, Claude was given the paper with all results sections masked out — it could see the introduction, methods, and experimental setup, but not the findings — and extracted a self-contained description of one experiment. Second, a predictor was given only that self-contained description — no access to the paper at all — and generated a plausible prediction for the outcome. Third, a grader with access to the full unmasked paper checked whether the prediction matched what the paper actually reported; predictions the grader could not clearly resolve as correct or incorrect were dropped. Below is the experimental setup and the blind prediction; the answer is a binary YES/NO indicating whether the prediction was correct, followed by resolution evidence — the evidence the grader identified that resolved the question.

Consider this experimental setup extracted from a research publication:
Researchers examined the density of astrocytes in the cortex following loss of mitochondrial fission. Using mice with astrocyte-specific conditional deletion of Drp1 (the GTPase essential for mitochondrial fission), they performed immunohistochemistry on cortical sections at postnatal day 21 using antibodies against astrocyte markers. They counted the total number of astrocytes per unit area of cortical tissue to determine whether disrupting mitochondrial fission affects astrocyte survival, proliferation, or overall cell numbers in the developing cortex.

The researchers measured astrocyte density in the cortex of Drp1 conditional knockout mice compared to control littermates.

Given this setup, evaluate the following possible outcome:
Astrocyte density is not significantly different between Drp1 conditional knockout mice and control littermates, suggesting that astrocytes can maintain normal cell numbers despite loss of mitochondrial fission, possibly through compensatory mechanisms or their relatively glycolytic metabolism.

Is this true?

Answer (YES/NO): NO